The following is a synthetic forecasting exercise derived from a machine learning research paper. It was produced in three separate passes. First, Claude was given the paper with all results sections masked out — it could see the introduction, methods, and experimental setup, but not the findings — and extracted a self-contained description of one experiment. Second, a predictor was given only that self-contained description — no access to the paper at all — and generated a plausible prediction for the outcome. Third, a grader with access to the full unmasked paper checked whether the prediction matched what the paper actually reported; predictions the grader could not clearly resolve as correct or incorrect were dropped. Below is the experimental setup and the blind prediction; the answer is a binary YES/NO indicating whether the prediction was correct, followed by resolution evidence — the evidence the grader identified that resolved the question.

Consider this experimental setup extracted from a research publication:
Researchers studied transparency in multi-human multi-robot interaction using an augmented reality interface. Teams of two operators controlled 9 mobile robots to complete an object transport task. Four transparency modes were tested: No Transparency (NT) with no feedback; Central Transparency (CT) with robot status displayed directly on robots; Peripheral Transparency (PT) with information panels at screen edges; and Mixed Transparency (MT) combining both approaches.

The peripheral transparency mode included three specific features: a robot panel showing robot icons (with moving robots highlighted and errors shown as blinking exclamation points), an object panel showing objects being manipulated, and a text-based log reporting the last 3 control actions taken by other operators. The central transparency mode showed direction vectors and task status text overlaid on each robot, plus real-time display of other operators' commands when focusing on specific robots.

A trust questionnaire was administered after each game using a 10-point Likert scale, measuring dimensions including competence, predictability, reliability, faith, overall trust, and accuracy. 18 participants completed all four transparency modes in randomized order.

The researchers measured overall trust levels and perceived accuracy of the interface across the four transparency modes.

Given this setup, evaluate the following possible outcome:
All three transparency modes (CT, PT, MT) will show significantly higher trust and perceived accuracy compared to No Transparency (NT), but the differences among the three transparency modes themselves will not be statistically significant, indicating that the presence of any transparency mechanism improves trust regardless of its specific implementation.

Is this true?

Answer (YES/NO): NO